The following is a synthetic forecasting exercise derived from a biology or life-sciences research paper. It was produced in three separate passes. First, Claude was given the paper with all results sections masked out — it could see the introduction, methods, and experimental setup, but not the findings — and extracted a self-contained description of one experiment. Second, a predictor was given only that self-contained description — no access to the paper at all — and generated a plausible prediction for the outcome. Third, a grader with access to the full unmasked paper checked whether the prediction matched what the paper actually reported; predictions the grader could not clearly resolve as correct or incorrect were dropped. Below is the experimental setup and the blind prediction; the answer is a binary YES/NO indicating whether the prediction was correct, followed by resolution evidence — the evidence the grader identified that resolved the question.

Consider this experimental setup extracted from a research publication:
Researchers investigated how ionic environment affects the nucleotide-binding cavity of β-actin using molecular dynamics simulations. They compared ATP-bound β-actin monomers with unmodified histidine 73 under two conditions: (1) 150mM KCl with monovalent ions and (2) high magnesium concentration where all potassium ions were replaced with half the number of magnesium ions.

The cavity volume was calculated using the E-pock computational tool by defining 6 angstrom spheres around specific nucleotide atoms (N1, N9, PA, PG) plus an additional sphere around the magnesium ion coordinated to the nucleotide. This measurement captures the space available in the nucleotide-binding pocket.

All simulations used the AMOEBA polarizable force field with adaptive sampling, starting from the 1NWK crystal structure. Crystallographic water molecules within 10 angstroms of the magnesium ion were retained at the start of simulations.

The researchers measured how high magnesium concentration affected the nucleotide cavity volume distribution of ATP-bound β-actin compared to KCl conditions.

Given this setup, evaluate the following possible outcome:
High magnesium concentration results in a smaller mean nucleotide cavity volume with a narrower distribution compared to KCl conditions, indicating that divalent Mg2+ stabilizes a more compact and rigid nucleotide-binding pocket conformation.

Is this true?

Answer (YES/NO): NO